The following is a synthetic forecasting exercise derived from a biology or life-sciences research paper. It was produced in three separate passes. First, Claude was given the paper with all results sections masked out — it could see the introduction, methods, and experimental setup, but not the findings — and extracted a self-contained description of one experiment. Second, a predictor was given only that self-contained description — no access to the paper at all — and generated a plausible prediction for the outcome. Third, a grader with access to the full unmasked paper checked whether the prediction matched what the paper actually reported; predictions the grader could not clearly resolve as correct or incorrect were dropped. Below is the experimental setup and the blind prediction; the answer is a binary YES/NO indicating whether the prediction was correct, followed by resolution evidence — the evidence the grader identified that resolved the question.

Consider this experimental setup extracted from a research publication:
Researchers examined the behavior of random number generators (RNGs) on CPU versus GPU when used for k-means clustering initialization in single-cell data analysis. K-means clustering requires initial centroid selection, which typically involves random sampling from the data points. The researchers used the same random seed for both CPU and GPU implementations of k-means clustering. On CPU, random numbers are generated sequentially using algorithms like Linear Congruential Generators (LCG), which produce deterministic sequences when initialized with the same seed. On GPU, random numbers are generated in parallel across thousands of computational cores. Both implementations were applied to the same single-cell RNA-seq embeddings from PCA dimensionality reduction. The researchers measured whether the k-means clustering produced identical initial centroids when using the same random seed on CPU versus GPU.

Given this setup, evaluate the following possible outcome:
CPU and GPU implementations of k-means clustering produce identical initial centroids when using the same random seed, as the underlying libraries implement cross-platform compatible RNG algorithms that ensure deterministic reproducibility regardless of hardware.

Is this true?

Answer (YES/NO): NO